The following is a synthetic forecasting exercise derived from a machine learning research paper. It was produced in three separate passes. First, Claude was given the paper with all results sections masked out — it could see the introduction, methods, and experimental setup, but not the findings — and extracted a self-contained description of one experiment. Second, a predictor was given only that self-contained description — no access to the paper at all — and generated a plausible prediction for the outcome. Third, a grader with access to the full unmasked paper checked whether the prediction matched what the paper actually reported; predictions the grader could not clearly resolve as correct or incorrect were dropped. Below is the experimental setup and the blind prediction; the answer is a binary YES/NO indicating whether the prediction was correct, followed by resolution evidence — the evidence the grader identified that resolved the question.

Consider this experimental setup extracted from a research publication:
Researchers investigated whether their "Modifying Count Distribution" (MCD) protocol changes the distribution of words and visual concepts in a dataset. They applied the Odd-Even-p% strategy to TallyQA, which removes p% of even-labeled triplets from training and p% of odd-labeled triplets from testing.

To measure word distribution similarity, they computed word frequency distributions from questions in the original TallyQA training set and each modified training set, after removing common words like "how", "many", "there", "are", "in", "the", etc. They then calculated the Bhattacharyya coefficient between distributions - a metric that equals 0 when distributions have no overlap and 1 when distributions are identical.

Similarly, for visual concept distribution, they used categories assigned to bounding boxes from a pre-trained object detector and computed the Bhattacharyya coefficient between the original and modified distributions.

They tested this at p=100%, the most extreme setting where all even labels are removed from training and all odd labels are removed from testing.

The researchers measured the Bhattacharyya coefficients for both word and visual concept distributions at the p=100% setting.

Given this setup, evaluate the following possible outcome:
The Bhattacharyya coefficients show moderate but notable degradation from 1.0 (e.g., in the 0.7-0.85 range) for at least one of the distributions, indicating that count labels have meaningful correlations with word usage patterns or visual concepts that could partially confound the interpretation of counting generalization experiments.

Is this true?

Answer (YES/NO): NO